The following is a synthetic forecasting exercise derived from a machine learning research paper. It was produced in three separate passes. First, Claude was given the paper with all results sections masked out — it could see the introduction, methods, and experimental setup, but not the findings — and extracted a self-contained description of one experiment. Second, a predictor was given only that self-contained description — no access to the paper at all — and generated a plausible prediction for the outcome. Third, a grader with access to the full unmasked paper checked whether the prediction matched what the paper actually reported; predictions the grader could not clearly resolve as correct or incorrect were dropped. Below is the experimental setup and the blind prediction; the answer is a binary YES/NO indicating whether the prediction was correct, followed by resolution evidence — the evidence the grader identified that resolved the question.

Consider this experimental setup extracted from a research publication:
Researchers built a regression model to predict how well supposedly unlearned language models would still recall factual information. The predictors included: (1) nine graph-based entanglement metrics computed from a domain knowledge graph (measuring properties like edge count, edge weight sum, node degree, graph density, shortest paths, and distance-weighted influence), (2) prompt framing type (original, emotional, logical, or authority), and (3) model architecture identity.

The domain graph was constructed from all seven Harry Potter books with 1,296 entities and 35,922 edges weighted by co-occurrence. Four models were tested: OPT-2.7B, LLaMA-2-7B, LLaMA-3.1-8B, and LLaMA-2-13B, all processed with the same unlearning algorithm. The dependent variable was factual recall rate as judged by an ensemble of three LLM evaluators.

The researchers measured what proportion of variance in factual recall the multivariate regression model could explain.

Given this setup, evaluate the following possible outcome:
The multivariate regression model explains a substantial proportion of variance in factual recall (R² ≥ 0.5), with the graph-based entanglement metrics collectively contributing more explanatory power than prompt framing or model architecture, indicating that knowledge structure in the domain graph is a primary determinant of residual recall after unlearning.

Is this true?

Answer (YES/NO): NO